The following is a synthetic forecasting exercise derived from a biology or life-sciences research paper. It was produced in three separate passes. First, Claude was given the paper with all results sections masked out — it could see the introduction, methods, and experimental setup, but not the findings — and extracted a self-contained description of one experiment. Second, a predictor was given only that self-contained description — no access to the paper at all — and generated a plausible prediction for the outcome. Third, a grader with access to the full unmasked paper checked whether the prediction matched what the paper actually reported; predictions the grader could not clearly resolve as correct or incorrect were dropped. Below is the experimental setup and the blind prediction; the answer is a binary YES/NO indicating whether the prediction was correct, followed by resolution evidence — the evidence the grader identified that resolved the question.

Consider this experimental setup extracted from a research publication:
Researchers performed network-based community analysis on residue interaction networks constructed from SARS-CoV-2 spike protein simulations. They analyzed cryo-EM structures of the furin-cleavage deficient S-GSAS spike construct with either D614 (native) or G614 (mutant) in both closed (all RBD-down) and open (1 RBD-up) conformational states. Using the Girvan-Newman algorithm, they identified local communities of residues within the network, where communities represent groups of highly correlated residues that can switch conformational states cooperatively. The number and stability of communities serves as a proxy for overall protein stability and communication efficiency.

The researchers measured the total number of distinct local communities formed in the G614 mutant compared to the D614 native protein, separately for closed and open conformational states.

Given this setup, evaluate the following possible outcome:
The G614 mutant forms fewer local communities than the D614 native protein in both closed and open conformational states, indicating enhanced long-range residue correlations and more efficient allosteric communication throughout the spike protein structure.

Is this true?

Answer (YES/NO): NO